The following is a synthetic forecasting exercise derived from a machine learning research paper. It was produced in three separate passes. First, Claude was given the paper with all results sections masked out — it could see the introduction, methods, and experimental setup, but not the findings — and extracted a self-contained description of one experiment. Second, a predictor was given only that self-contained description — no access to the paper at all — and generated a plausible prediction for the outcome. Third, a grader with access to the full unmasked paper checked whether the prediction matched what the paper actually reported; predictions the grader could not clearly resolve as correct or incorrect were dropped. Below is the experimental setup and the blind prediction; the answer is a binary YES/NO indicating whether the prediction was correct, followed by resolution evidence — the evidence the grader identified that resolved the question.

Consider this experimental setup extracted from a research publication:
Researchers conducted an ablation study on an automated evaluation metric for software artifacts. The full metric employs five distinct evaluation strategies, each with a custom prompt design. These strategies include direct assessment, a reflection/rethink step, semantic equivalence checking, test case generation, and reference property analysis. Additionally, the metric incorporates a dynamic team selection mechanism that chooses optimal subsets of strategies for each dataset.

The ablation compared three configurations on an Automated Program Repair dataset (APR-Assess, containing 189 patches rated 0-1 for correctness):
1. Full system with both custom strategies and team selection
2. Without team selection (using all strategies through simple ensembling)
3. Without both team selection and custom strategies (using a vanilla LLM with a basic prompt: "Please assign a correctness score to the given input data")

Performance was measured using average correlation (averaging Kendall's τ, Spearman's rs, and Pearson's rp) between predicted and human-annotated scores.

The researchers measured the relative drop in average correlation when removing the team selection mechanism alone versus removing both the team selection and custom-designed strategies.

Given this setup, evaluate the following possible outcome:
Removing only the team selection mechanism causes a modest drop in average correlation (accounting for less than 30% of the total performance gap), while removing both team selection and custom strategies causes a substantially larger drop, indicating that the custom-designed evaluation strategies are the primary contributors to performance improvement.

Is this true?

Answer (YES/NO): NO